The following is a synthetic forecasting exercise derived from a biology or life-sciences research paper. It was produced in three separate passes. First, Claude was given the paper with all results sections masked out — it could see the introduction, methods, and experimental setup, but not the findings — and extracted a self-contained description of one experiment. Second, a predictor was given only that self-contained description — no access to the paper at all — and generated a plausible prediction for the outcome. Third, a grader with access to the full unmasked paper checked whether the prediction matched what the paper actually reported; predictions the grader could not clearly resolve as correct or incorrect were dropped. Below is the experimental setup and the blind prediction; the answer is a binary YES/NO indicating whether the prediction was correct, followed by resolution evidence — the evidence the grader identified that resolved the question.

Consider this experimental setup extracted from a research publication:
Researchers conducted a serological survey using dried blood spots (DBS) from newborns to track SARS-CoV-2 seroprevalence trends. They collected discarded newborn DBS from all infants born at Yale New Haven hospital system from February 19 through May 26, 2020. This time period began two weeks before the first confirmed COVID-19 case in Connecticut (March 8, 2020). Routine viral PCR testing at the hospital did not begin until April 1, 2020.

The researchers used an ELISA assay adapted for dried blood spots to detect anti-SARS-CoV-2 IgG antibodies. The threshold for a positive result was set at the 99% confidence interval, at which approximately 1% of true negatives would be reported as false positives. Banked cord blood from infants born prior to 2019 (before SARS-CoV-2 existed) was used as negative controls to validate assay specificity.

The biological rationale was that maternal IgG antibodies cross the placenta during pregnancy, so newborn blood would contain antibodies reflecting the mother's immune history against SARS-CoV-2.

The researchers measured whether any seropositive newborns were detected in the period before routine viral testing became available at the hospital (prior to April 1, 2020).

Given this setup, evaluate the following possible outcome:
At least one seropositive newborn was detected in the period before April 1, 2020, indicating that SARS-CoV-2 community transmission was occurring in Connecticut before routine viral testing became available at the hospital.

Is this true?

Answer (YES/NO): YES